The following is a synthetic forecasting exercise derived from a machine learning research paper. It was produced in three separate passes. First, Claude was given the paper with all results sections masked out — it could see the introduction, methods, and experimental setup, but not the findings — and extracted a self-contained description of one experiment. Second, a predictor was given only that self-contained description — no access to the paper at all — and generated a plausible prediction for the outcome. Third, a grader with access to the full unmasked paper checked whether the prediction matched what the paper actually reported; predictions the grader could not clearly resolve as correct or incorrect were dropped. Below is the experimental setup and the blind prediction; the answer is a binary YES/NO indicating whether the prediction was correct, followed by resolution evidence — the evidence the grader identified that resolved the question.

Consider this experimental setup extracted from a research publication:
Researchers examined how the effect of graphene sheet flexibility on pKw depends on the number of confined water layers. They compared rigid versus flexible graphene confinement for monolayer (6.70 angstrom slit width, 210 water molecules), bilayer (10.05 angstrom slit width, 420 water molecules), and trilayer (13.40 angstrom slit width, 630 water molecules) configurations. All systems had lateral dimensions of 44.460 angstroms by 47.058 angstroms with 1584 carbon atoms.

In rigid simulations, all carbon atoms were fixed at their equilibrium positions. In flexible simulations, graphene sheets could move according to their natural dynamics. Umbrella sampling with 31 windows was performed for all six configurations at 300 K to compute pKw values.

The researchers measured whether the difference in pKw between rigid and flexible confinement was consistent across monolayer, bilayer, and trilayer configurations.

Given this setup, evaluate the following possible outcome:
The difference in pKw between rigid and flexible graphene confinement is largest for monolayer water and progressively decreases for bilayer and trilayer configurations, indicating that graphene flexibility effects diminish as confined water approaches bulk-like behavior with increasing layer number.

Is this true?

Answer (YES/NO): NO